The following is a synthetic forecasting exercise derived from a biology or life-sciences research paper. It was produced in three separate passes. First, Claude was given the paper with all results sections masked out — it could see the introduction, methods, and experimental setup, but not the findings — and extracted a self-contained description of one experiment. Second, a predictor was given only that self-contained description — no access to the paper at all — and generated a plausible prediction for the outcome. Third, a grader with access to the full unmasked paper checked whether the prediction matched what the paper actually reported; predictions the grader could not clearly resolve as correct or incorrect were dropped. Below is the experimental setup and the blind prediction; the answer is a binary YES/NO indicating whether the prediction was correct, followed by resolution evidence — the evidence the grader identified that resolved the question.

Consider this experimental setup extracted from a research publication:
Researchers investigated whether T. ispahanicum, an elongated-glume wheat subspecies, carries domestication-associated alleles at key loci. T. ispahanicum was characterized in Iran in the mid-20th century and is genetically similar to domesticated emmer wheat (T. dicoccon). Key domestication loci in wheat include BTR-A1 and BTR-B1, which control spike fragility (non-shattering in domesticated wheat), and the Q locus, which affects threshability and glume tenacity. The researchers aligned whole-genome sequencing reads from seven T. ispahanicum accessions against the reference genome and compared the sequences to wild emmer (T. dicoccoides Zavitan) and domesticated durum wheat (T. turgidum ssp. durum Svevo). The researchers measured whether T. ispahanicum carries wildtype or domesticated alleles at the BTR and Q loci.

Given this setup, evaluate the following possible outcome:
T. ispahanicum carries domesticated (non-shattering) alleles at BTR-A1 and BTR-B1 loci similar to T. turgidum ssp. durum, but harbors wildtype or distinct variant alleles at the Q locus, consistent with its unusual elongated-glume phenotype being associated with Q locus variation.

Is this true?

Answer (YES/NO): NO